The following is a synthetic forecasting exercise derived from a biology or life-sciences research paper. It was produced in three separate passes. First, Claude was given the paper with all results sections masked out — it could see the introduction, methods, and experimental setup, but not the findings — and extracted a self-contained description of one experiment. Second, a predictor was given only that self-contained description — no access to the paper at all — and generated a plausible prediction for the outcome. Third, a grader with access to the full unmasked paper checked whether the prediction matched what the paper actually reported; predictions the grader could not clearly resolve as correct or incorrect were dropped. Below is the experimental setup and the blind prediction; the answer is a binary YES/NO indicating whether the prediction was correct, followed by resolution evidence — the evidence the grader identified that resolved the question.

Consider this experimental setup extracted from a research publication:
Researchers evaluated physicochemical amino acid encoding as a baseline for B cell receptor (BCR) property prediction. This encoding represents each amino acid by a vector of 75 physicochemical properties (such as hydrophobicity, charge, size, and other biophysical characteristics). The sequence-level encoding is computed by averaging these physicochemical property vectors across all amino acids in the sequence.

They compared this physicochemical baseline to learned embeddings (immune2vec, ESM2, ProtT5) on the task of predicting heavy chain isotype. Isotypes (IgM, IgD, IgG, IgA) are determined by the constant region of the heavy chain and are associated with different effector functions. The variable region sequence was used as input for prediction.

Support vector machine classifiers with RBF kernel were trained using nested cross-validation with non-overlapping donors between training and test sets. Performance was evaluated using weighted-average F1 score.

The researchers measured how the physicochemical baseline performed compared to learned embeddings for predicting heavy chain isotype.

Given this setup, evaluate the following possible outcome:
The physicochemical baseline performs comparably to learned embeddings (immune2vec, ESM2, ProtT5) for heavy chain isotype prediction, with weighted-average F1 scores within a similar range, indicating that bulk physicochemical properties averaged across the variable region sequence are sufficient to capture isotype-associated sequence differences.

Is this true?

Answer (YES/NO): NO